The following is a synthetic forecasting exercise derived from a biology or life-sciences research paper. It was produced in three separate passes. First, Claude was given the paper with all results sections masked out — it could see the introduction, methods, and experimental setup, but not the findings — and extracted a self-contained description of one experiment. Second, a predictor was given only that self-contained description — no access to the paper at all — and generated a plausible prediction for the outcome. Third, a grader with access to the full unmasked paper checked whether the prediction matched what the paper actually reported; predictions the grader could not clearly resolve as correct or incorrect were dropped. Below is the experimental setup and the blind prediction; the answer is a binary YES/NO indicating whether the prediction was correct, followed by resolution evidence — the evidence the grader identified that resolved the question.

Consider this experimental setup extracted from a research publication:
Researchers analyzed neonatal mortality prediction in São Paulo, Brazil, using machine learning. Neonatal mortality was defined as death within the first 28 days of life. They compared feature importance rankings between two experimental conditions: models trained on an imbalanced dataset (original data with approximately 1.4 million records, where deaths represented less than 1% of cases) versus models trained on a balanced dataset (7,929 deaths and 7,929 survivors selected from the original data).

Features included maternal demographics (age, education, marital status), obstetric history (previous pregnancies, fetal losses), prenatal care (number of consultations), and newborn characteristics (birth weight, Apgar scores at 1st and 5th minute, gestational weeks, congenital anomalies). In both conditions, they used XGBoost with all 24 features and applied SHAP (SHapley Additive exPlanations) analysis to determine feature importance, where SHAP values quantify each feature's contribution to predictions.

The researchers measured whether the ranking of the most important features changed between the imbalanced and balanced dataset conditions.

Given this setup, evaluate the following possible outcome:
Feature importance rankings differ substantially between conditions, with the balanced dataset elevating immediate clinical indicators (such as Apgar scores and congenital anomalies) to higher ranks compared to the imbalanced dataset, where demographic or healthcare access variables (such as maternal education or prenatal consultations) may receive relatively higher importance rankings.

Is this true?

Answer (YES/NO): NO